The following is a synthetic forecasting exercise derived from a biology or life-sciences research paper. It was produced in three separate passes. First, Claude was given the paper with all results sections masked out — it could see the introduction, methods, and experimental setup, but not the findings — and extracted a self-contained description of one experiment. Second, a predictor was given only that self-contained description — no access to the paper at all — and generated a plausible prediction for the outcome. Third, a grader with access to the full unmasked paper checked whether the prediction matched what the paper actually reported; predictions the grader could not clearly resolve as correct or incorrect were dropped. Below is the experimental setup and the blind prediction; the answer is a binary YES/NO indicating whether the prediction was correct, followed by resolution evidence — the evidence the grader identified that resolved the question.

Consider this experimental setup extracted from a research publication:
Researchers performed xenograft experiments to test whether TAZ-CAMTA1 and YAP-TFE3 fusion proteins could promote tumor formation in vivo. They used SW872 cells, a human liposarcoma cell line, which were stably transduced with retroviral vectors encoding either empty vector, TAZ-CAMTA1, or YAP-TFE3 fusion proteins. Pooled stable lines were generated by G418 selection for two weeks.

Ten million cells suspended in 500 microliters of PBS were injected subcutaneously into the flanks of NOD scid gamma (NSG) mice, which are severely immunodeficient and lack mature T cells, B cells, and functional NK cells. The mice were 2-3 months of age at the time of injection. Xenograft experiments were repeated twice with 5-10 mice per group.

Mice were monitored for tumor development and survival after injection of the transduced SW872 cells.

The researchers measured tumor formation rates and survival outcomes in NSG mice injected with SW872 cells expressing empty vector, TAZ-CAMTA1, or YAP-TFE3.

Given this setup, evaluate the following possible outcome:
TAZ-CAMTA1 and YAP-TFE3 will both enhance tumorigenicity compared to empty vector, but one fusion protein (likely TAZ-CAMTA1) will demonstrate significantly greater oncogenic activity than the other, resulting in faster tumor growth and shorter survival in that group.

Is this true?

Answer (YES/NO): NO